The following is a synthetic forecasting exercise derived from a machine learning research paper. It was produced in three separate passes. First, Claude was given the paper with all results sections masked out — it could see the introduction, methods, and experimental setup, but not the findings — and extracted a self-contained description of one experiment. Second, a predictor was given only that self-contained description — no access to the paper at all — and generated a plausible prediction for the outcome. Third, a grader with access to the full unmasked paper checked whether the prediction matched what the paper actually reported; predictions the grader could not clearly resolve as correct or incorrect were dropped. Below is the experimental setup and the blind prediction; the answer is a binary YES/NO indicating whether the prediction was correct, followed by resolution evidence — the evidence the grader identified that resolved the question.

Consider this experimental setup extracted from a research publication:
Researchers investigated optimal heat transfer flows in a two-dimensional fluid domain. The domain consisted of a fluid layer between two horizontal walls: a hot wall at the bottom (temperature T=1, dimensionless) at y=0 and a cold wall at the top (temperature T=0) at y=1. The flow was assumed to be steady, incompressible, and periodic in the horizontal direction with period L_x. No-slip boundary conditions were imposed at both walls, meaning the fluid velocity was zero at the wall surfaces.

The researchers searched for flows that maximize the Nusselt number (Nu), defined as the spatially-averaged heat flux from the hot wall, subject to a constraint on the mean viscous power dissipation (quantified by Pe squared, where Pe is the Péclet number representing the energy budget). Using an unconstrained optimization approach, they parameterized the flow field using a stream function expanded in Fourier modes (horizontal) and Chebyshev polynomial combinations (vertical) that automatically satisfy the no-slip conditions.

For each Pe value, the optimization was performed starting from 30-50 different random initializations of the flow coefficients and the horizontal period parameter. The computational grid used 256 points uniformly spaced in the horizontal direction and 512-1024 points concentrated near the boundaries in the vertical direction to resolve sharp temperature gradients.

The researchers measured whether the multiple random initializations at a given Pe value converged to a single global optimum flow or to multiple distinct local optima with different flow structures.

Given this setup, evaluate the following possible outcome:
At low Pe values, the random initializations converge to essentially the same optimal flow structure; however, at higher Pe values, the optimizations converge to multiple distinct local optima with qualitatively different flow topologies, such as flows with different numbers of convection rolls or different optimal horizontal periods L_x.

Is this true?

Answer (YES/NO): YES